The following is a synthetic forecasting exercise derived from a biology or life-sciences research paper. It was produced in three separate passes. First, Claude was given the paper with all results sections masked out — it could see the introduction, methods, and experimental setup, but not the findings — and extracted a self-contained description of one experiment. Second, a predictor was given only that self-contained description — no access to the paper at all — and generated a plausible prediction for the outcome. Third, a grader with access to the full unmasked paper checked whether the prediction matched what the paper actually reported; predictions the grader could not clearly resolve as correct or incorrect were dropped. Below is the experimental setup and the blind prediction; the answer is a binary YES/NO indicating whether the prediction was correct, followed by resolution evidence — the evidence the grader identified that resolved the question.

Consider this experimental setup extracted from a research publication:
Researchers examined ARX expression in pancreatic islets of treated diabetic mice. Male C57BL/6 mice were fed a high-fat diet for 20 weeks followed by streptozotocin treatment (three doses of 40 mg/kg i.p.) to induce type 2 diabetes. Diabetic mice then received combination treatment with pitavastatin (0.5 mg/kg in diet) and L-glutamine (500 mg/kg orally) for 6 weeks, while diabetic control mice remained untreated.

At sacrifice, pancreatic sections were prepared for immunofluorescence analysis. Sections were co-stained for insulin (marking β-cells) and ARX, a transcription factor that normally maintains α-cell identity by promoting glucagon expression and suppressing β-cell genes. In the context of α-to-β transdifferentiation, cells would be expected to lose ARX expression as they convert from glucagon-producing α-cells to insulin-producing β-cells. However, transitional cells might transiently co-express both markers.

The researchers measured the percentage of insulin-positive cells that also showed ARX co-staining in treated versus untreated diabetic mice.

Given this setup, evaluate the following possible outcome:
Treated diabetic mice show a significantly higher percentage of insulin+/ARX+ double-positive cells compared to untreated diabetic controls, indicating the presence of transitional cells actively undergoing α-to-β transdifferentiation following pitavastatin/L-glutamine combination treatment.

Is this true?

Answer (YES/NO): NO